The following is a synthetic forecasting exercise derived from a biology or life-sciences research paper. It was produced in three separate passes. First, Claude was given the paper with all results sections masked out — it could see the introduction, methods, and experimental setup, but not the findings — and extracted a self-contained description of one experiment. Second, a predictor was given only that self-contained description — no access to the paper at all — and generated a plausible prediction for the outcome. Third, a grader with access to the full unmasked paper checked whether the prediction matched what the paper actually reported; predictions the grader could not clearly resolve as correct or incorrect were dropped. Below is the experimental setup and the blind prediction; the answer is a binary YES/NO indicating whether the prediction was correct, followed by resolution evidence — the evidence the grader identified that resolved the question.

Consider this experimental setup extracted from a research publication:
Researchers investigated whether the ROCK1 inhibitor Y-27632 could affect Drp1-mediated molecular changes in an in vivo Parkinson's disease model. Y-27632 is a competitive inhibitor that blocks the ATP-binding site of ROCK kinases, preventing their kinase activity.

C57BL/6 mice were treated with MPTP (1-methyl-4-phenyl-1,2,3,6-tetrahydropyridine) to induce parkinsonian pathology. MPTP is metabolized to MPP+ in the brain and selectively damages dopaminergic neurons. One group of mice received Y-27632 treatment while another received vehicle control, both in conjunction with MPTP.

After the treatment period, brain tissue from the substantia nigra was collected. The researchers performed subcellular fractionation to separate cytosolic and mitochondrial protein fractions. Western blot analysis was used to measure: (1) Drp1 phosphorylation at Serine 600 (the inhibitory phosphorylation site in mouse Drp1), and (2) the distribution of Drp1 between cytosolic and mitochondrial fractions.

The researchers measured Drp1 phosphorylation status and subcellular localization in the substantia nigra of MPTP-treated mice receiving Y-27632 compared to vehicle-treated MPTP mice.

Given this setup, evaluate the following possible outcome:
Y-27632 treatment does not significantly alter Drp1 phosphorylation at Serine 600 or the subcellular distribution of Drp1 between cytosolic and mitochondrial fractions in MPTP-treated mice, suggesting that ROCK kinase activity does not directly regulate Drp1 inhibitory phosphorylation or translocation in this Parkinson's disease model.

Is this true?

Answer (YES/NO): NO